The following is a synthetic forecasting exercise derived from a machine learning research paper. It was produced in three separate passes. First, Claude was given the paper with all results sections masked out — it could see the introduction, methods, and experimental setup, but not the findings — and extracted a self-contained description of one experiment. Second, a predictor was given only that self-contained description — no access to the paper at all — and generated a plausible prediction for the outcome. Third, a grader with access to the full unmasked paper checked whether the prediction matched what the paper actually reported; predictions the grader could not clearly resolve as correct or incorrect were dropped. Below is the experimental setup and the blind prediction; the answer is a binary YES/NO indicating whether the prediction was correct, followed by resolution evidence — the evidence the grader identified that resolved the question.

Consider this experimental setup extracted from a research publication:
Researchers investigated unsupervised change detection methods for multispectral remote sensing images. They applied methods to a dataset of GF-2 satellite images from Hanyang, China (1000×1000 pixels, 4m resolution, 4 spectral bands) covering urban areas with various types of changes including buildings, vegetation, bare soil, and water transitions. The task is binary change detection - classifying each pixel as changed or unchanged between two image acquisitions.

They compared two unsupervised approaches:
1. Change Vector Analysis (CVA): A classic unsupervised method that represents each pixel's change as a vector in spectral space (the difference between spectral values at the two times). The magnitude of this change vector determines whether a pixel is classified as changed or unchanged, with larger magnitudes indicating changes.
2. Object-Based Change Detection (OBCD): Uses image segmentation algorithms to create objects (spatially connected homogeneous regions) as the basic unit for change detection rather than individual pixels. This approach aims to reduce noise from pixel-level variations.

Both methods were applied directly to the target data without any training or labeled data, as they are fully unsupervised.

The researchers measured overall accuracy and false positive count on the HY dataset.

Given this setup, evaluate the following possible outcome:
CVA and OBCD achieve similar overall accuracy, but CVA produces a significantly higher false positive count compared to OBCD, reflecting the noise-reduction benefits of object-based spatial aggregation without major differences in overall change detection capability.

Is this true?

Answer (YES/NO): YES